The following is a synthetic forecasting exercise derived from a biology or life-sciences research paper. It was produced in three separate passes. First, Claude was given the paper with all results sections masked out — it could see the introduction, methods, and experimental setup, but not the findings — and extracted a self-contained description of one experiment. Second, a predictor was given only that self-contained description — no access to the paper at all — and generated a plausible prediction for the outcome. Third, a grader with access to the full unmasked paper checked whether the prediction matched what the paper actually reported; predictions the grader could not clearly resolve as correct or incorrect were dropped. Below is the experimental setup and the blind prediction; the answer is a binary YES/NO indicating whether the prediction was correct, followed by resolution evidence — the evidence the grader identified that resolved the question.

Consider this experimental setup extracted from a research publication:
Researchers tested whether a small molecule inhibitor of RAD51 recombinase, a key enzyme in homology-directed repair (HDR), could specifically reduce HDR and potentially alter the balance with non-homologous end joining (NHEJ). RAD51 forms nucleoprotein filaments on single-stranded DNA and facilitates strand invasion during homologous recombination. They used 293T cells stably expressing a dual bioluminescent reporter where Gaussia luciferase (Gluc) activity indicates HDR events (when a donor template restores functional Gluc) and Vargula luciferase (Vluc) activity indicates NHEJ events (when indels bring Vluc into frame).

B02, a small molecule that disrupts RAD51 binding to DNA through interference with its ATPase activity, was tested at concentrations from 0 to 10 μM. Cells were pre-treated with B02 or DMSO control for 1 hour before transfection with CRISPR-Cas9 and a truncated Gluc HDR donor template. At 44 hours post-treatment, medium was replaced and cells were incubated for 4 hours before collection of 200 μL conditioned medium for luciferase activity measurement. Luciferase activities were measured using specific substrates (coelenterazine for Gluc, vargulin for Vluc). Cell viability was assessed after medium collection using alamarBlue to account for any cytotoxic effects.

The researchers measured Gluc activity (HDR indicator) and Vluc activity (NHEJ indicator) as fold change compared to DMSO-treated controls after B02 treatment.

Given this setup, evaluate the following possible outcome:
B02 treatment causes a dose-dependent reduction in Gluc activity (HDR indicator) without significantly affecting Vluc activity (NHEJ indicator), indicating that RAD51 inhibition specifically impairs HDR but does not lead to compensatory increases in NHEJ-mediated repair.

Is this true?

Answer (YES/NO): NO